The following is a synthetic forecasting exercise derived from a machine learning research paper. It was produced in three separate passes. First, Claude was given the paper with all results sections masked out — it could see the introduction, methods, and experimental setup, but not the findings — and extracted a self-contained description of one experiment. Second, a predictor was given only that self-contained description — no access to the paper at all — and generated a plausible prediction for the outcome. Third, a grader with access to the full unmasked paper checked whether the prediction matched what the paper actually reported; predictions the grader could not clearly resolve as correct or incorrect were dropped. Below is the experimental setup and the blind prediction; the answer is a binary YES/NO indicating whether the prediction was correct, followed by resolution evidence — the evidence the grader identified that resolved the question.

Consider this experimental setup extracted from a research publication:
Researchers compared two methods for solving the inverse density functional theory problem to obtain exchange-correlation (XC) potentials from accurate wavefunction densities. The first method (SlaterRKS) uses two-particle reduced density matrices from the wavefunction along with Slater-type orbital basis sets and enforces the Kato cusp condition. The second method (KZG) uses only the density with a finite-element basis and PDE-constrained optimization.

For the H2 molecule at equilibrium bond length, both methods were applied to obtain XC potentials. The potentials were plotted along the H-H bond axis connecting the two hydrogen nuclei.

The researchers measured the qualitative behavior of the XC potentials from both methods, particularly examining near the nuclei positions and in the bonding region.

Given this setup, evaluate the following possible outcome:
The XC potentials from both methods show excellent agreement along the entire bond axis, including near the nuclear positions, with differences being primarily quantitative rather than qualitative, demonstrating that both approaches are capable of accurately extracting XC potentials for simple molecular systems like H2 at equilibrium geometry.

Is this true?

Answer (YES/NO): NO